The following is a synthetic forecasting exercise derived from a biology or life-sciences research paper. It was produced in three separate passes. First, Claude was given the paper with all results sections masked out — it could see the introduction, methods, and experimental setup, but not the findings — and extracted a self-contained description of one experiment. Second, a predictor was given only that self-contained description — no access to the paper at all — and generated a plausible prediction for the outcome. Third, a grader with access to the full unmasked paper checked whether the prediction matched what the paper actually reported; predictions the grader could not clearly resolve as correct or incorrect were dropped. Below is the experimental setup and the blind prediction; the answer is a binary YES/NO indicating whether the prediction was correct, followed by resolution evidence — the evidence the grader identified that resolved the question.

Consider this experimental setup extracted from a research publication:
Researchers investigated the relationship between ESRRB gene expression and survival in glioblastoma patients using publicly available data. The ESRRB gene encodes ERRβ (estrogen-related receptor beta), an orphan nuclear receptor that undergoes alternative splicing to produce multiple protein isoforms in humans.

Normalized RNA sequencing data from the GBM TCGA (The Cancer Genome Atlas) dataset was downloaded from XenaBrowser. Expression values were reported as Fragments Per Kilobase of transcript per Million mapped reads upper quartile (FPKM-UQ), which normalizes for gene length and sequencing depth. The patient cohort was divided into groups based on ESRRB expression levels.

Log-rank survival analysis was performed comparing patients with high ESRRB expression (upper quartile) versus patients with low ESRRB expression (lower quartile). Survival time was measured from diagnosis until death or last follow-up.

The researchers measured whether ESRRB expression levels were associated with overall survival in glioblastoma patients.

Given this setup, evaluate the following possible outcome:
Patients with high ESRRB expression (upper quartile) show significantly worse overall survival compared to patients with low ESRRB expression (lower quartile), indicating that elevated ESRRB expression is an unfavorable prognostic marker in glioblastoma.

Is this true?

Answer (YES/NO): NO